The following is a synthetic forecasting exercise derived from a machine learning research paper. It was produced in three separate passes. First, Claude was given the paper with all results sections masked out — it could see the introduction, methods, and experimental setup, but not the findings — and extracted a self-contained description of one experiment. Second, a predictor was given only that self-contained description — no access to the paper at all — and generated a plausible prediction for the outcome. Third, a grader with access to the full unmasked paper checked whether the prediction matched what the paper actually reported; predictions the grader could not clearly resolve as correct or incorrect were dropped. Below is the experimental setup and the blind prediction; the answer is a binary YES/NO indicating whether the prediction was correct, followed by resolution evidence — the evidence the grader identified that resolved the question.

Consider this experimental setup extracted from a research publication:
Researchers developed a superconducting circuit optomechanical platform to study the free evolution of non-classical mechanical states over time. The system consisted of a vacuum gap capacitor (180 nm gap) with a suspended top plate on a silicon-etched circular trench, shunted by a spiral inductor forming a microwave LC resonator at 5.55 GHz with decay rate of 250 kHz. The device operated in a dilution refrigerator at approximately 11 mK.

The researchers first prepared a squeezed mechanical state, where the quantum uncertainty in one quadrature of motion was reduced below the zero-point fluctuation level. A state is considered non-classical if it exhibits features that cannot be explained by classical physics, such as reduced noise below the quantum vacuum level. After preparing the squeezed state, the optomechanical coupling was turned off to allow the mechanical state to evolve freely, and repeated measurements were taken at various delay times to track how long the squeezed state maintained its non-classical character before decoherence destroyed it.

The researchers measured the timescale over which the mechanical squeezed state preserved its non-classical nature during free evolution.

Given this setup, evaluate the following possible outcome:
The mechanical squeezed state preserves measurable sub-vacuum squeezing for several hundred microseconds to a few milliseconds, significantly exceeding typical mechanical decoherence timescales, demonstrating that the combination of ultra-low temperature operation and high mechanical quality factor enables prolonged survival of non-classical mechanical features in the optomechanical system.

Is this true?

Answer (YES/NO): YES